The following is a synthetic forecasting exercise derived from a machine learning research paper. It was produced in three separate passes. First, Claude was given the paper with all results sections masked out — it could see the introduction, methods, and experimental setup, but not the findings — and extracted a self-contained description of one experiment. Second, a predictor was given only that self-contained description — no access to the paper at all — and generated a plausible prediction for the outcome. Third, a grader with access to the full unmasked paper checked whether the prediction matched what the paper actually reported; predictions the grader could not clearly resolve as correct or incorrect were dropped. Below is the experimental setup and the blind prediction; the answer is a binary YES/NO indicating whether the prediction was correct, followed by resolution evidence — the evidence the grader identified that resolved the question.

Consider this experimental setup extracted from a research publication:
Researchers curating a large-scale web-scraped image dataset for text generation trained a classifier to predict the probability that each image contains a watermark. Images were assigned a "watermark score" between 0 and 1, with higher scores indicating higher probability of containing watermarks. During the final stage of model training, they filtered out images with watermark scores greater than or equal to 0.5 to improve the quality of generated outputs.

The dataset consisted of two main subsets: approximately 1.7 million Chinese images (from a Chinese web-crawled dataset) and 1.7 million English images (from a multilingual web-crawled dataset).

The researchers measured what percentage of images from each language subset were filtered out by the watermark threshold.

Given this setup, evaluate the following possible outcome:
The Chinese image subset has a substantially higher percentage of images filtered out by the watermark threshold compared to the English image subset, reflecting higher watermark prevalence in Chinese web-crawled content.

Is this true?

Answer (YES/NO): YES